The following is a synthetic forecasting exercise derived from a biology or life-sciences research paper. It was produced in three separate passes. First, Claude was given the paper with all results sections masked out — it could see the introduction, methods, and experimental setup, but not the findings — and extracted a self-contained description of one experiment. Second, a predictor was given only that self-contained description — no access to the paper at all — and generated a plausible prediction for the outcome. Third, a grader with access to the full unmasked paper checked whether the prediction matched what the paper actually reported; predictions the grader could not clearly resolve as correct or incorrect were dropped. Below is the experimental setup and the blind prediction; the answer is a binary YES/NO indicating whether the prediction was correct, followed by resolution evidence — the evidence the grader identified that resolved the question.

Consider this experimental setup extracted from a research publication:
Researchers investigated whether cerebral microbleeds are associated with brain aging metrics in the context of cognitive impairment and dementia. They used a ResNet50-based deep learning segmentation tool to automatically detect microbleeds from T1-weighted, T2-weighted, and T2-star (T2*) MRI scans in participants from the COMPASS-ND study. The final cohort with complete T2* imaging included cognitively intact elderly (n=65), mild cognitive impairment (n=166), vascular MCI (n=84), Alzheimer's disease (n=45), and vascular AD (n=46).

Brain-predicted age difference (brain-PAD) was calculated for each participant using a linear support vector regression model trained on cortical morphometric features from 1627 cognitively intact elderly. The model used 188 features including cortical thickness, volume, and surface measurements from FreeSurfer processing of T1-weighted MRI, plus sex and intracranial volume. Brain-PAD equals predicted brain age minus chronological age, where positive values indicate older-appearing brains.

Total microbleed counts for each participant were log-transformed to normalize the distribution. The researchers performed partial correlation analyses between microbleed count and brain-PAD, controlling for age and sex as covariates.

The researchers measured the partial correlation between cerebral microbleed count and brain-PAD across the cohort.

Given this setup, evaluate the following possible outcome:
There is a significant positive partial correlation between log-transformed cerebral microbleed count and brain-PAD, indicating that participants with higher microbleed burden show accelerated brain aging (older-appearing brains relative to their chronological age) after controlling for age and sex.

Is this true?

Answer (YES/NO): NO